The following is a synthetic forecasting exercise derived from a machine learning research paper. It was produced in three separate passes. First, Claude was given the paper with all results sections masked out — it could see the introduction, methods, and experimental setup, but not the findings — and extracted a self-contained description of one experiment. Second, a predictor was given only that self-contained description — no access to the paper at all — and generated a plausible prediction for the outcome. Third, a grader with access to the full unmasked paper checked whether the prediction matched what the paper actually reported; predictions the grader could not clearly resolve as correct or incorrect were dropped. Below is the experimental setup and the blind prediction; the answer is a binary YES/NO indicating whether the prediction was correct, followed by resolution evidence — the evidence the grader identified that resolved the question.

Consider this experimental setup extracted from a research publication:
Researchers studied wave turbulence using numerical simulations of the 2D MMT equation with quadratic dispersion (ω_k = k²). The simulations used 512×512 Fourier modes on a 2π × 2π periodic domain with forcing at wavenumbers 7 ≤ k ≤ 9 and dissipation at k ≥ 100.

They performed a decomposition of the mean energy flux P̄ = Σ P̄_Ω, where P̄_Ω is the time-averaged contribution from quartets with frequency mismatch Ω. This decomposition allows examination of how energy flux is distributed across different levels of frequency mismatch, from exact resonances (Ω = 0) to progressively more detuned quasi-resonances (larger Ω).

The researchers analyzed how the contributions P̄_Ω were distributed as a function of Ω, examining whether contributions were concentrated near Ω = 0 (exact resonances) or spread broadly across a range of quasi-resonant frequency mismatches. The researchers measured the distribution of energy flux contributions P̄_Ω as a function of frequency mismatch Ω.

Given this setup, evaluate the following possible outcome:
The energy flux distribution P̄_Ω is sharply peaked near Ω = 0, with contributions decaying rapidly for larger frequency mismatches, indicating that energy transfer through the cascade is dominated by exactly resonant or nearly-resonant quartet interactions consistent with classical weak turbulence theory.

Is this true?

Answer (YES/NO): NO